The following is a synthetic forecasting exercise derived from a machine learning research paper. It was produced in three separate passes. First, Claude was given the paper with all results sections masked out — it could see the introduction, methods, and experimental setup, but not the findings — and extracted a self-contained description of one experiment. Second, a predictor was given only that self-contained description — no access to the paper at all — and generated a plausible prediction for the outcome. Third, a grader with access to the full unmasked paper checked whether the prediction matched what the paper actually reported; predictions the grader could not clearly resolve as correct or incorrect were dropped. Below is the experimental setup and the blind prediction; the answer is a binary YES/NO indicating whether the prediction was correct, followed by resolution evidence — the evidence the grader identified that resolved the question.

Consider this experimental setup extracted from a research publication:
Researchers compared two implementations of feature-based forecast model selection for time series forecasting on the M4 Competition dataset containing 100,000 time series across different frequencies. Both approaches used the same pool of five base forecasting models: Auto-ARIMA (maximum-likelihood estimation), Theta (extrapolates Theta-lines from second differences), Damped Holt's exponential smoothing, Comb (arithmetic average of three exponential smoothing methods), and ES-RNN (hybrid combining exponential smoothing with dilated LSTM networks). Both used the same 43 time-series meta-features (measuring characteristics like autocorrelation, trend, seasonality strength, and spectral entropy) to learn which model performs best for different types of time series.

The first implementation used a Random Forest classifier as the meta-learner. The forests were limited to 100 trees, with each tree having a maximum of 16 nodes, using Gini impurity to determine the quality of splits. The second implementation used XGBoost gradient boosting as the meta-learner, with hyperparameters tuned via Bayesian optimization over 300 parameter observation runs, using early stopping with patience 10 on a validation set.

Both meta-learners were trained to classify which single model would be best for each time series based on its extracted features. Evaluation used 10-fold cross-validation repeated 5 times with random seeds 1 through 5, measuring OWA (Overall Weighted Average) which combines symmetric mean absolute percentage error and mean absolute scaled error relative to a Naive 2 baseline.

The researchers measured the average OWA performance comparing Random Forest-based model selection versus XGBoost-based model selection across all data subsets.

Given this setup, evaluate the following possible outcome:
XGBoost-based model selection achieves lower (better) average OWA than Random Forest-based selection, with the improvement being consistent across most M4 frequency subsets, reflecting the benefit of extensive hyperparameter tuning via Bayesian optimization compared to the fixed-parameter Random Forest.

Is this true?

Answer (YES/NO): NO